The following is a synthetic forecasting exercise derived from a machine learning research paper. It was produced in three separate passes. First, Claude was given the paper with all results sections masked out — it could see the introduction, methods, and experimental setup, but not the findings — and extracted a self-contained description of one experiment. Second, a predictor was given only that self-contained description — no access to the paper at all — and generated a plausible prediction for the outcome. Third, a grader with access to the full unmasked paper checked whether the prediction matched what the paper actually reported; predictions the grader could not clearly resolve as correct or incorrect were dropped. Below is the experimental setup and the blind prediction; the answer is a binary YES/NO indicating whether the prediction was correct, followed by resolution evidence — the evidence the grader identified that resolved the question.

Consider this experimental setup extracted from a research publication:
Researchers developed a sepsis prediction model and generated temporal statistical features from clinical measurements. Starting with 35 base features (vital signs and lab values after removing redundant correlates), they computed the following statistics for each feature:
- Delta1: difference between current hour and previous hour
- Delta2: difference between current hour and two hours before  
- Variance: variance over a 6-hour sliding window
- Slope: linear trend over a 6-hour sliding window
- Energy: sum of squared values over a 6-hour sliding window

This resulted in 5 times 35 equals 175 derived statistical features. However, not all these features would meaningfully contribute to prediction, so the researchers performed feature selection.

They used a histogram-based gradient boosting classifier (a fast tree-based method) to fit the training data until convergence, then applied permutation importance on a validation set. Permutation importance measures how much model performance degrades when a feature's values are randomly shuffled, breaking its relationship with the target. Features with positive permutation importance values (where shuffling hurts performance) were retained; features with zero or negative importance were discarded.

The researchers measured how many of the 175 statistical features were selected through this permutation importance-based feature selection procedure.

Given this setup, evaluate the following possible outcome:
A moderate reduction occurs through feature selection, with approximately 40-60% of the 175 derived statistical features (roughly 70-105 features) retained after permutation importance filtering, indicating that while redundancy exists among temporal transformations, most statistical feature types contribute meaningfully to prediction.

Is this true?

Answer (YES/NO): NO